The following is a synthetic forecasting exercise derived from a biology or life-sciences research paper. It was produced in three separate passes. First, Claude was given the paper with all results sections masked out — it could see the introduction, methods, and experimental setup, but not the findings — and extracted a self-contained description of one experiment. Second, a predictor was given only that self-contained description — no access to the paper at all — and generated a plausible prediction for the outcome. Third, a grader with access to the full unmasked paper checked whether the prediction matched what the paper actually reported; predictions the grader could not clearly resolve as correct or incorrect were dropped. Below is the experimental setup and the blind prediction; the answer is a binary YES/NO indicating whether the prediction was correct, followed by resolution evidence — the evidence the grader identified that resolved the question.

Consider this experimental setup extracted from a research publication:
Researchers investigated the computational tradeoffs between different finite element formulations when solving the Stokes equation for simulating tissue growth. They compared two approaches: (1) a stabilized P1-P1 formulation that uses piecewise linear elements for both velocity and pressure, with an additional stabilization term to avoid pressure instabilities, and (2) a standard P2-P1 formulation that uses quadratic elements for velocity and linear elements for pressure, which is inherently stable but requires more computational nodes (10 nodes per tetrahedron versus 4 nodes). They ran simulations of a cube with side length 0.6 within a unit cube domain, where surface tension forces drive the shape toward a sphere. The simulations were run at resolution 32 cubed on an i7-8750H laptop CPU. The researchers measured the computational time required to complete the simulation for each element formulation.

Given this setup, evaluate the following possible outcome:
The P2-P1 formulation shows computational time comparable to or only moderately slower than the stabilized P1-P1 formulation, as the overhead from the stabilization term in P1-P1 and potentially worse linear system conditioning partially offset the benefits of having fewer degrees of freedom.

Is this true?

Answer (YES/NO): NO